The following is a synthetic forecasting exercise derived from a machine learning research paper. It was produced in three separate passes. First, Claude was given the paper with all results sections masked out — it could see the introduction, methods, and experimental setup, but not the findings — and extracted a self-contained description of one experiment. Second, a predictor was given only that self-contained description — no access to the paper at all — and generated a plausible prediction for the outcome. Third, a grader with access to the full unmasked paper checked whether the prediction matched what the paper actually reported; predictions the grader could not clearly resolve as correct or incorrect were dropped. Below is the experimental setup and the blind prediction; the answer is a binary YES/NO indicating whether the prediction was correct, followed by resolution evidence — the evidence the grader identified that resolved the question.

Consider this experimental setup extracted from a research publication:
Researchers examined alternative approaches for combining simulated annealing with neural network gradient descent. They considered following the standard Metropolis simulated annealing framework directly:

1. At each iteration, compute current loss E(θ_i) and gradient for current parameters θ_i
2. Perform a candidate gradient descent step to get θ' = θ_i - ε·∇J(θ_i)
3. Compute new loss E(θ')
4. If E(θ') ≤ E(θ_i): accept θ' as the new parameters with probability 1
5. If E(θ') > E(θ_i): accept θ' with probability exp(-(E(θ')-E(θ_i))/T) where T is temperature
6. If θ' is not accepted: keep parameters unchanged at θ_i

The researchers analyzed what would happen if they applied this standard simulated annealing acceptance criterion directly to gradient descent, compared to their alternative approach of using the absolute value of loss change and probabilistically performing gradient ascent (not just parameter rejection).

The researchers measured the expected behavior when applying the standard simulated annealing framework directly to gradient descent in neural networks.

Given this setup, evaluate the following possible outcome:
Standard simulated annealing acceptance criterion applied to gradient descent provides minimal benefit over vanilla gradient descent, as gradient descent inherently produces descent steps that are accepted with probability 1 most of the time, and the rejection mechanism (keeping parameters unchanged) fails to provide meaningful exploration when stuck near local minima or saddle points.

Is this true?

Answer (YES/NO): YES